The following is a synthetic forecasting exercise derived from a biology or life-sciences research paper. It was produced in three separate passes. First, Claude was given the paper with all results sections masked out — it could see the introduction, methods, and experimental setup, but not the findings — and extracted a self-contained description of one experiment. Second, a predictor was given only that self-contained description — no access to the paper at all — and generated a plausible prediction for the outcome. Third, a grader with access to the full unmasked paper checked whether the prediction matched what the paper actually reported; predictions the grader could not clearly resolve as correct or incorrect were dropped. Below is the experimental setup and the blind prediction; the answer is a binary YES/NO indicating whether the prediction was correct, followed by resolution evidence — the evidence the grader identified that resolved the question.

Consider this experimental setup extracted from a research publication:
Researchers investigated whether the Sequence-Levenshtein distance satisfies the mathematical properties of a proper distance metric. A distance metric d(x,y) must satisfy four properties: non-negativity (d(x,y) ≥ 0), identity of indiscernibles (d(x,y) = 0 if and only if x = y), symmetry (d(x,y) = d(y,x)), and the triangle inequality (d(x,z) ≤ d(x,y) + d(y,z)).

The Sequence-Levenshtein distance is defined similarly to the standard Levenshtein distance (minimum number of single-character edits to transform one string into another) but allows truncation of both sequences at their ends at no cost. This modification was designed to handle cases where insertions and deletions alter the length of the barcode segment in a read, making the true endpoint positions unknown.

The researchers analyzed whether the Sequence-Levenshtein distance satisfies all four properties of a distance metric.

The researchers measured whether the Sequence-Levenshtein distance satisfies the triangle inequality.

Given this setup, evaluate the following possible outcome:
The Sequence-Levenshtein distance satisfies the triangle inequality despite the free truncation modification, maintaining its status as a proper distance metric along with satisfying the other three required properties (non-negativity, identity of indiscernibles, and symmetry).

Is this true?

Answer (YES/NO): NO